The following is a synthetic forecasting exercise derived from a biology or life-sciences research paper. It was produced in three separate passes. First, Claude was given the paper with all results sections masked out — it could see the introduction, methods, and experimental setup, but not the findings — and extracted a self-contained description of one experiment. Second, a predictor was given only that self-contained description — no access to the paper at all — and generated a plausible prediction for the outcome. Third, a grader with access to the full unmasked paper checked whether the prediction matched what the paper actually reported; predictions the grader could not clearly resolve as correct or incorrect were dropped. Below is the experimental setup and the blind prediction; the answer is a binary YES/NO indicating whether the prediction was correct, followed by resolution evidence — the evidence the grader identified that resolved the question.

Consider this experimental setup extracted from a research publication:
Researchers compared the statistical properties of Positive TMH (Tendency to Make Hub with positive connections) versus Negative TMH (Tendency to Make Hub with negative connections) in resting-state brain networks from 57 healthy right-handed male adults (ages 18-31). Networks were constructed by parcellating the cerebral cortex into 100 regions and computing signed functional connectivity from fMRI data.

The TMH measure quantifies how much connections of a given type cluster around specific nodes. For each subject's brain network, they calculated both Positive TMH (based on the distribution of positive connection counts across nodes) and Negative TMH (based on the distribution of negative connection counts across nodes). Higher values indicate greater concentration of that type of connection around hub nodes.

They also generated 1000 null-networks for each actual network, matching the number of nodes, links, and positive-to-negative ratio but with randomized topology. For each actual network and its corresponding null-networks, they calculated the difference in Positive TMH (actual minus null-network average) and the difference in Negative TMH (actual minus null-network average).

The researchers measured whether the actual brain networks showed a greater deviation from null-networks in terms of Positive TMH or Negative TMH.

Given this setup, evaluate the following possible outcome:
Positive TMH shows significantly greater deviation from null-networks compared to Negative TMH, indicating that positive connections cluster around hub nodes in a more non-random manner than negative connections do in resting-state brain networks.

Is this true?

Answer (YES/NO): NO